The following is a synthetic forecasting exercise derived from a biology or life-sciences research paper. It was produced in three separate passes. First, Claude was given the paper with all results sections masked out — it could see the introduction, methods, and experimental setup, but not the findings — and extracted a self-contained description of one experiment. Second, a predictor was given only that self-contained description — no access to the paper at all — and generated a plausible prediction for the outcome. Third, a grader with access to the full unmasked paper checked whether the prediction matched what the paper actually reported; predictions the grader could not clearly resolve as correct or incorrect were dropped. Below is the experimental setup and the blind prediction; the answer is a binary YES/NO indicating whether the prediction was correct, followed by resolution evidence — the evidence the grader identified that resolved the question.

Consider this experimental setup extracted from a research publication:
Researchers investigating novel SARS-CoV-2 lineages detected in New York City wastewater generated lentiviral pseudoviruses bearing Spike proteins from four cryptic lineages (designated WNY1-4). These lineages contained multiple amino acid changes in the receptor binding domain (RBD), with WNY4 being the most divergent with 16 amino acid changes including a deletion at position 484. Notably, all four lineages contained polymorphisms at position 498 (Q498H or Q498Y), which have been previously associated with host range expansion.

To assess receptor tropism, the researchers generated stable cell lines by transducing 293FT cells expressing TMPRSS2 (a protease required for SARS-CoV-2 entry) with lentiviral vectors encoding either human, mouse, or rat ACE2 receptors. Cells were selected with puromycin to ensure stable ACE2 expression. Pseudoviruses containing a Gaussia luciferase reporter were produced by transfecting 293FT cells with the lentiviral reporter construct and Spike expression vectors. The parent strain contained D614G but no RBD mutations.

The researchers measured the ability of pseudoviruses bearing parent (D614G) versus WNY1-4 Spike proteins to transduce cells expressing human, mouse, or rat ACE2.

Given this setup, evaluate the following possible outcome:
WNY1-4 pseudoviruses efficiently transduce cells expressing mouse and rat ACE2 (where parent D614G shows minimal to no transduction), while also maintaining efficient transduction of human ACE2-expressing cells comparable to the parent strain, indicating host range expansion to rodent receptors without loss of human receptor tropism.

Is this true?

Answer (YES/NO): YES